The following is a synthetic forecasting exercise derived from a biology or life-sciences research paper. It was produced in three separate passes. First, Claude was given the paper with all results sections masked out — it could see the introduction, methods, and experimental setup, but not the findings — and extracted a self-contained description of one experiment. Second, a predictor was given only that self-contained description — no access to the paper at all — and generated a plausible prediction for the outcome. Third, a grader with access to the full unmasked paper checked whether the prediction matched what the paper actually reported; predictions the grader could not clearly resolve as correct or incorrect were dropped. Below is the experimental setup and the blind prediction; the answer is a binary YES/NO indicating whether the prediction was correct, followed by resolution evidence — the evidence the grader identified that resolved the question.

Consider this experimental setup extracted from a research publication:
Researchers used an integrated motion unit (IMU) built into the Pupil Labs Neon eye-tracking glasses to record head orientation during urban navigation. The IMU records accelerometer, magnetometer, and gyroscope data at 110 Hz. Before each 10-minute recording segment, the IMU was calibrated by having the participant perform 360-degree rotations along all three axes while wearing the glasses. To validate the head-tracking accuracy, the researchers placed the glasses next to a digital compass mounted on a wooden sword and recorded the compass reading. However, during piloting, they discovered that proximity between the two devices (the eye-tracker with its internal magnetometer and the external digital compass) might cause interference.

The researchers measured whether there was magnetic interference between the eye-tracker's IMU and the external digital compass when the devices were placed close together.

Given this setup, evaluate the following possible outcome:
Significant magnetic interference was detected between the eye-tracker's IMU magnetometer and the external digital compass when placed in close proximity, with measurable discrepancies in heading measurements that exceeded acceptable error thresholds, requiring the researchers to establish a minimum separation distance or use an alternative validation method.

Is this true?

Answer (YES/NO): YES